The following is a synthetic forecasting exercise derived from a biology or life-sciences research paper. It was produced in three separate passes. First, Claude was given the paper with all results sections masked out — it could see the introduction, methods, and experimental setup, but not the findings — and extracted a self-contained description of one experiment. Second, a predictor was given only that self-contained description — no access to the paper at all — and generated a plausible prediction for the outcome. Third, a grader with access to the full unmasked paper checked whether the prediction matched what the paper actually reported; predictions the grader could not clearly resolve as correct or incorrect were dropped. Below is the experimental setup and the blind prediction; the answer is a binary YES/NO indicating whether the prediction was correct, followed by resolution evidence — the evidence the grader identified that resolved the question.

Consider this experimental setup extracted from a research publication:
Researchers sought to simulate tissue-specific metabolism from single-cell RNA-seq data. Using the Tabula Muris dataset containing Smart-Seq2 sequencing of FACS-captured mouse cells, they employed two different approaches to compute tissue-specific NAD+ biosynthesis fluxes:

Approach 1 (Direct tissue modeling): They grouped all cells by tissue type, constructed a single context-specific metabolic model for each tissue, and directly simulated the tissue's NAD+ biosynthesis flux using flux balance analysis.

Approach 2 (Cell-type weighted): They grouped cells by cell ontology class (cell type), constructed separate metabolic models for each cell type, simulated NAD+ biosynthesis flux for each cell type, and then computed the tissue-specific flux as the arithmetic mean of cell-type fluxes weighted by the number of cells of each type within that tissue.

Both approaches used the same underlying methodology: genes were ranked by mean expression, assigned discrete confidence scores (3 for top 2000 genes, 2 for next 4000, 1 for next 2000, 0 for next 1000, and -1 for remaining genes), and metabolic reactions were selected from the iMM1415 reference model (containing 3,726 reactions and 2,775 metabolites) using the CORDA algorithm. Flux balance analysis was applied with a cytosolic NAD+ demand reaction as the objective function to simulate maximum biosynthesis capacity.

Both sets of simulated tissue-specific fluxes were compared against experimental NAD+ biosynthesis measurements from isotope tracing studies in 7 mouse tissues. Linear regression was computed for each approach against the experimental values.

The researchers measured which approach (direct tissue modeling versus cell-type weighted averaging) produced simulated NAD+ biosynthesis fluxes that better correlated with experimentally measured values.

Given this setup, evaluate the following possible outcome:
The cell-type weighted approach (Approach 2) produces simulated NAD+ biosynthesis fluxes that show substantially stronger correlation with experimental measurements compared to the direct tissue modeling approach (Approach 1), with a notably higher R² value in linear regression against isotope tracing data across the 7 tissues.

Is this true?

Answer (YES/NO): NO